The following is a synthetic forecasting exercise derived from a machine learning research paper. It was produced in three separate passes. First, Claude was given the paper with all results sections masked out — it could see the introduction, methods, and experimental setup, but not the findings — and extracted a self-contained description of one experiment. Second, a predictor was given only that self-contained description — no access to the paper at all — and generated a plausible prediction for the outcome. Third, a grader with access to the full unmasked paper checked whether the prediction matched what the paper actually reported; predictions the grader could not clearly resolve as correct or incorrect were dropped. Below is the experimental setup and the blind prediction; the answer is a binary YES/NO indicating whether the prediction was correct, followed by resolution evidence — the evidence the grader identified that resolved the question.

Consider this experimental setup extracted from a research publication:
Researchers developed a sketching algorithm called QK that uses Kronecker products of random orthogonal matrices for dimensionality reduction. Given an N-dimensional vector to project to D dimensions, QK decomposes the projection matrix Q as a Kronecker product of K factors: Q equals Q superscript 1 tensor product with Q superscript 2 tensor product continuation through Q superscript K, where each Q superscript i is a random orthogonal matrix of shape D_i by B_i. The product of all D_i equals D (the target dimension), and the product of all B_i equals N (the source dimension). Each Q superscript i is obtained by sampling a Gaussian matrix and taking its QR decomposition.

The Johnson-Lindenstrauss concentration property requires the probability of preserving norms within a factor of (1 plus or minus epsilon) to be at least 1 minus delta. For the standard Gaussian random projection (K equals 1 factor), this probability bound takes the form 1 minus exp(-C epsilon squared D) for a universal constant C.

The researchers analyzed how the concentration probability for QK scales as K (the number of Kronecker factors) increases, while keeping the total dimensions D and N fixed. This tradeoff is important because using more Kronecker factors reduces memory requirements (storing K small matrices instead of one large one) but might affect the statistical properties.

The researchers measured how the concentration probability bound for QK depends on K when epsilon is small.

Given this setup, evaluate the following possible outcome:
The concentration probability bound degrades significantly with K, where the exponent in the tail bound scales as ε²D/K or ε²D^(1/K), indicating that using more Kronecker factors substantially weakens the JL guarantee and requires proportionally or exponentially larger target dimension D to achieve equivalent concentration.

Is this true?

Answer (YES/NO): NO